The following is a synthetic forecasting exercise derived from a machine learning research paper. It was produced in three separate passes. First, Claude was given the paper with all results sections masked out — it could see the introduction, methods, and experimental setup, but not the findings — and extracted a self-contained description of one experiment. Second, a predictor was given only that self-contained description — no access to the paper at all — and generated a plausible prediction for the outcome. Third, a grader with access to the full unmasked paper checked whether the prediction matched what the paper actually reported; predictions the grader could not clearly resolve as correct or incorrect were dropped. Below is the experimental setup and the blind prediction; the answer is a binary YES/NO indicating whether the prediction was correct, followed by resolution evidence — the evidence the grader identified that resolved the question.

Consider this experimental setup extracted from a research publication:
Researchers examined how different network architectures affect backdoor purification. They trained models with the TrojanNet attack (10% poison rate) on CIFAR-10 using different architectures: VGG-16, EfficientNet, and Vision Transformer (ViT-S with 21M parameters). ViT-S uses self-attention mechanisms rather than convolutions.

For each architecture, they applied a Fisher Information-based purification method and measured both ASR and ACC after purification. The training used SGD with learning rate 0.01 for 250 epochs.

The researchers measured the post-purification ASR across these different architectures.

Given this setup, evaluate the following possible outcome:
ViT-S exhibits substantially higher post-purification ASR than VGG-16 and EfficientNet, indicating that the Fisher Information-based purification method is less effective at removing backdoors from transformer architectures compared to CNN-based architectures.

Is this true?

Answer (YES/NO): NO